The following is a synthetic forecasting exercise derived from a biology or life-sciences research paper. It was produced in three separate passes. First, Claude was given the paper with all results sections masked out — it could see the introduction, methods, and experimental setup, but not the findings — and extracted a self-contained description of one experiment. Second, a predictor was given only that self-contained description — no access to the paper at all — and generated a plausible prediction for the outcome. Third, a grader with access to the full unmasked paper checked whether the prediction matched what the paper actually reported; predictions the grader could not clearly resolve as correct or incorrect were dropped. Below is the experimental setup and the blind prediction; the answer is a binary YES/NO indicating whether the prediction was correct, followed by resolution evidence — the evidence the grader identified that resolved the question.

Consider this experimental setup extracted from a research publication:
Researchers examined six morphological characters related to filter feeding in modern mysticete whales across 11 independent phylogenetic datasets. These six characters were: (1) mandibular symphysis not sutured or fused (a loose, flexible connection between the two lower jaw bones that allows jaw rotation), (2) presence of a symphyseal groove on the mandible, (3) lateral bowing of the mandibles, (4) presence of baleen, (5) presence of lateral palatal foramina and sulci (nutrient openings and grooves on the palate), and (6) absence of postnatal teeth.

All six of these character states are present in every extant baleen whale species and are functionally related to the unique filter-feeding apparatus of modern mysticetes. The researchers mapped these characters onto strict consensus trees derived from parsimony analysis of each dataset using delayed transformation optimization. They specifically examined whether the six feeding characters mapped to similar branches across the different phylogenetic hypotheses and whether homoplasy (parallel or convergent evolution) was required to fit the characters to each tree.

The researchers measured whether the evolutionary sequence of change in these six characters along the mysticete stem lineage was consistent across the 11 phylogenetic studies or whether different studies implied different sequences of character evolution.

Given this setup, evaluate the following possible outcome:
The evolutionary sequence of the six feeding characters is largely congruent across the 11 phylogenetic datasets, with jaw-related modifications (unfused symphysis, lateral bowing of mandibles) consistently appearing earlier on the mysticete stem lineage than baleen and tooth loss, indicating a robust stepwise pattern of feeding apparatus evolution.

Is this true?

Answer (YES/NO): NO